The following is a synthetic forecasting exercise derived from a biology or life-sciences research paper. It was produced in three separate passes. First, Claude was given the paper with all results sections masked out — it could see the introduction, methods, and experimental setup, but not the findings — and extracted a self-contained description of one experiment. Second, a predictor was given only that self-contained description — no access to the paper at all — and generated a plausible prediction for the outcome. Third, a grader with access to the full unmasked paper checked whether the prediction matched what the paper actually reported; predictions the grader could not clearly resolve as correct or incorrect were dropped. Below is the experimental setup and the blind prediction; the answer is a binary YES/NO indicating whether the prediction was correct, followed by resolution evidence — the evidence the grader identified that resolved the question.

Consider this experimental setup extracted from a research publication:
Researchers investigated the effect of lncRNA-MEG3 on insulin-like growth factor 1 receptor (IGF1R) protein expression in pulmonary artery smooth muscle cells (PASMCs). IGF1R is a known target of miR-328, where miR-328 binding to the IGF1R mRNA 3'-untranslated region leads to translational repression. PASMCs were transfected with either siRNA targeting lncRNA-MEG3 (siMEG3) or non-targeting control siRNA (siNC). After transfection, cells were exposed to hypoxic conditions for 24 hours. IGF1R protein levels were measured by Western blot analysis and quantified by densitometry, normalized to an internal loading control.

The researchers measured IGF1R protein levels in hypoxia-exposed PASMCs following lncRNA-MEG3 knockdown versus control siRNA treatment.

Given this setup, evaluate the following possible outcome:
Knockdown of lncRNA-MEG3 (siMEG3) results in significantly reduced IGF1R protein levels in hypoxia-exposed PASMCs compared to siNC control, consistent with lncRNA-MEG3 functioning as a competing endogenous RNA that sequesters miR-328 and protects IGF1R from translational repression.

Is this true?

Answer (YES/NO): YES